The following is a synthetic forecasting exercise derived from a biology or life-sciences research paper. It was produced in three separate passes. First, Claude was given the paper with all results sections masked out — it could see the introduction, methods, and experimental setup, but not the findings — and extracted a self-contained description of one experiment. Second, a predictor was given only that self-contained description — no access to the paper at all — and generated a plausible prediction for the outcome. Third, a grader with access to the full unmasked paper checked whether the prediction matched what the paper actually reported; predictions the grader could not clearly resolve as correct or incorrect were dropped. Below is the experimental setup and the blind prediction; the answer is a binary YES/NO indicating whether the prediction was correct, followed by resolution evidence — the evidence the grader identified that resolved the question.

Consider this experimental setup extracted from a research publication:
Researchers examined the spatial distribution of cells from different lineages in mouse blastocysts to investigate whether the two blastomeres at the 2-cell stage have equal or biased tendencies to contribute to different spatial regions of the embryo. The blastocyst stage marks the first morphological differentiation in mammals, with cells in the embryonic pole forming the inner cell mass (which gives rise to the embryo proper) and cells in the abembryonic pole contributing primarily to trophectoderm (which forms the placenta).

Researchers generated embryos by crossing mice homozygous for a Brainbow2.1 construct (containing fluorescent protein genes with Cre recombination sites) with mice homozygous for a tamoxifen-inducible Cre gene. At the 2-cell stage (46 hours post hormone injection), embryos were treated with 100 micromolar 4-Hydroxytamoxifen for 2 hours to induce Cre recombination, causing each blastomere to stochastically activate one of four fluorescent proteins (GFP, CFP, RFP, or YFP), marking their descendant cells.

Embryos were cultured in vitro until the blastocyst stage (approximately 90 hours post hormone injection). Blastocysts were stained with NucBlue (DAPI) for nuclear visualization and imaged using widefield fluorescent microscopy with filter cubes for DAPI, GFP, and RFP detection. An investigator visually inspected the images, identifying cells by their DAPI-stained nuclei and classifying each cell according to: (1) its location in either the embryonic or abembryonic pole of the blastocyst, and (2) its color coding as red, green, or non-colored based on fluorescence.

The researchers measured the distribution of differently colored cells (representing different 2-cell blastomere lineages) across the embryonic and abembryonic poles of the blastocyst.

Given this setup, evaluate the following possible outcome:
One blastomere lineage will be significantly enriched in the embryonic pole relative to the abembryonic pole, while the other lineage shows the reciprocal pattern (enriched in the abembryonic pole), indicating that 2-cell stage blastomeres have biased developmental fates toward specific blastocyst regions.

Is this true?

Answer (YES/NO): YES